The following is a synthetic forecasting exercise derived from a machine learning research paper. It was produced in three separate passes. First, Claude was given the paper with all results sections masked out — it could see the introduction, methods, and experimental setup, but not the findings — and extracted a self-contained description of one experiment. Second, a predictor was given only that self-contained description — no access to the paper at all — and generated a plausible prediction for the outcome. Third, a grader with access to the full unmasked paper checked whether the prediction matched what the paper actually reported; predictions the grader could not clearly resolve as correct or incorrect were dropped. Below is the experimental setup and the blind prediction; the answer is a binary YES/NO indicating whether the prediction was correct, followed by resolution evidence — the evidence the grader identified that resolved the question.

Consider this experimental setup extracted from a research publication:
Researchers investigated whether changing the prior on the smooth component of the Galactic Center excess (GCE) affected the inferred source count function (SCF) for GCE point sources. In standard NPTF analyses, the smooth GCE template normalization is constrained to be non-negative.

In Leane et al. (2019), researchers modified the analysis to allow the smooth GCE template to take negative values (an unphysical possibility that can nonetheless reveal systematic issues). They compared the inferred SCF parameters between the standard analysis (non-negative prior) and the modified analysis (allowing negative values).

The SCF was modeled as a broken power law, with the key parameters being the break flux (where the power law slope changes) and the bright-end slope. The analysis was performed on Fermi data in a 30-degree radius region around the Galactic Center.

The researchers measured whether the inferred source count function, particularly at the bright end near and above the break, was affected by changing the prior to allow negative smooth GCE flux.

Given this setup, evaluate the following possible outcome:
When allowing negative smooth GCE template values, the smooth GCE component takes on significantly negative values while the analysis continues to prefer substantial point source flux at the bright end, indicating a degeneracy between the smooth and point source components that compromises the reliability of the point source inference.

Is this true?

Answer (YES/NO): YES